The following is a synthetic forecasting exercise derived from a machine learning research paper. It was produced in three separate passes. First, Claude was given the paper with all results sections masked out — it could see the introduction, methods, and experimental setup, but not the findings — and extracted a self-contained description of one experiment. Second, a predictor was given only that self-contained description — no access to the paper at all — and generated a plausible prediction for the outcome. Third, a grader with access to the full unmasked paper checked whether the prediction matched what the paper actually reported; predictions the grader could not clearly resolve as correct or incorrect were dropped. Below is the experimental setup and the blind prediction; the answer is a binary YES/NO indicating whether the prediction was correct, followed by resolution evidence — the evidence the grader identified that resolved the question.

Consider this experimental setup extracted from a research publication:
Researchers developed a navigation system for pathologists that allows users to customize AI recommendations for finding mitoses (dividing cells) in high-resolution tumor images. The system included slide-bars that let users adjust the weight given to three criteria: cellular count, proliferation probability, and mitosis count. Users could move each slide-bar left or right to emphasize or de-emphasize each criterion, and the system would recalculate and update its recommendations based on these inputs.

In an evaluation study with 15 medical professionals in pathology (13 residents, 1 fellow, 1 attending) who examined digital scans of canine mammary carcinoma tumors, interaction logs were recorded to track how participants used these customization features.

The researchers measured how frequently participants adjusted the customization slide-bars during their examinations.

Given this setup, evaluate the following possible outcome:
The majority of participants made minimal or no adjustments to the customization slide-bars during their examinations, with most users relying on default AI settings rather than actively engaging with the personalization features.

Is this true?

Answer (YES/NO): NO